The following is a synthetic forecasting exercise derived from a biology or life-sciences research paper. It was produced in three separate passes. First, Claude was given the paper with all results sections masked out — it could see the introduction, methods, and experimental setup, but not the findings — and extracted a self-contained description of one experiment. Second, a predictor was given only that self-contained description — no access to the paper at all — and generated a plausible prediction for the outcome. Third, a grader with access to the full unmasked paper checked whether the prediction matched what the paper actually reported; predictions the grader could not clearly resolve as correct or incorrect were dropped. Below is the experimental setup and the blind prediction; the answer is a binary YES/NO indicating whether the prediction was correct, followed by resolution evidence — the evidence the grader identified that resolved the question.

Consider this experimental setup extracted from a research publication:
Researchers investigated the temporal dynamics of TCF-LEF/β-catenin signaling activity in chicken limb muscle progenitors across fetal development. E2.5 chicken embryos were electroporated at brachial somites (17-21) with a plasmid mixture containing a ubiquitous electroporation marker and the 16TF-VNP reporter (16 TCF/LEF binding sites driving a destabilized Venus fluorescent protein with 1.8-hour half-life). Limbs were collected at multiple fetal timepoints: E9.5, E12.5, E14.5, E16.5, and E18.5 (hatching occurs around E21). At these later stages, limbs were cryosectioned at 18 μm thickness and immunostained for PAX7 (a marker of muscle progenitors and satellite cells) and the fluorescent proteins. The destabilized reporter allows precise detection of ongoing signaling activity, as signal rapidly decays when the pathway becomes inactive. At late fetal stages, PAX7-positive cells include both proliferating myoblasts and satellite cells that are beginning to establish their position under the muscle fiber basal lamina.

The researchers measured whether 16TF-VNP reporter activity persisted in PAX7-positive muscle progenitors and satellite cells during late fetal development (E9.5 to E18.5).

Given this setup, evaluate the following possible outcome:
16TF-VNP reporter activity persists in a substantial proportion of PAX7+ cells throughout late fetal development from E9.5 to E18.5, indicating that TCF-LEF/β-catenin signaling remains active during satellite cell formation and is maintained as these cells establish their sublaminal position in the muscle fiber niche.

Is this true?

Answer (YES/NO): NO